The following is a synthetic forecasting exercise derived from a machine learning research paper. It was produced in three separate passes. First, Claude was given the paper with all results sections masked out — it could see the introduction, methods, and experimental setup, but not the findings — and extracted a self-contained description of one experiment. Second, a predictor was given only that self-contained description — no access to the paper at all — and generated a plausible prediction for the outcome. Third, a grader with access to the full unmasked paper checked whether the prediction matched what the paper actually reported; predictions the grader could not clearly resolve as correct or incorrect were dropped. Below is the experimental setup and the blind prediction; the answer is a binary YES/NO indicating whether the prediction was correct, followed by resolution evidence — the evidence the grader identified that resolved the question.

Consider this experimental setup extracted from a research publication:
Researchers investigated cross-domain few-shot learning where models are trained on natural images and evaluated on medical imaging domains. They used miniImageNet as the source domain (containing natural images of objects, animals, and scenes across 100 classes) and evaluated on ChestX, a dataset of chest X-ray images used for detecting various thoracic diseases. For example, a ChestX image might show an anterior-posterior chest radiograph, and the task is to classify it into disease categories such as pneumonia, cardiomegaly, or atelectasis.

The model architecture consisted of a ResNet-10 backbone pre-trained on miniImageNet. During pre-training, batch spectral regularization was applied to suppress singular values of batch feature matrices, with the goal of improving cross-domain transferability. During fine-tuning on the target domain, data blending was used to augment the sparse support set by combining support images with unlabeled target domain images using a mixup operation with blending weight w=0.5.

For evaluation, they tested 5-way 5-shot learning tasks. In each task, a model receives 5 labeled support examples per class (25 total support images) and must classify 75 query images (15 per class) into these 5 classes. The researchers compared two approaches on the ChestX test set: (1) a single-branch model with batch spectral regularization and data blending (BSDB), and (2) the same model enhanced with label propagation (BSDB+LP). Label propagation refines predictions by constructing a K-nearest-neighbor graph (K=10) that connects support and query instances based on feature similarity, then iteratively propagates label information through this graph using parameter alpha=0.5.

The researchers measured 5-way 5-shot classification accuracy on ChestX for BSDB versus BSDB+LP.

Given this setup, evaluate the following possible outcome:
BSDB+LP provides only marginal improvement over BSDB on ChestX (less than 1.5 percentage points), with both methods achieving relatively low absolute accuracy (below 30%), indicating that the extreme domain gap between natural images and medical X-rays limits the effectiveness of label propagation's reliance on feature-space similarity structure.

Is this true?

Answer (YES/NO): NO